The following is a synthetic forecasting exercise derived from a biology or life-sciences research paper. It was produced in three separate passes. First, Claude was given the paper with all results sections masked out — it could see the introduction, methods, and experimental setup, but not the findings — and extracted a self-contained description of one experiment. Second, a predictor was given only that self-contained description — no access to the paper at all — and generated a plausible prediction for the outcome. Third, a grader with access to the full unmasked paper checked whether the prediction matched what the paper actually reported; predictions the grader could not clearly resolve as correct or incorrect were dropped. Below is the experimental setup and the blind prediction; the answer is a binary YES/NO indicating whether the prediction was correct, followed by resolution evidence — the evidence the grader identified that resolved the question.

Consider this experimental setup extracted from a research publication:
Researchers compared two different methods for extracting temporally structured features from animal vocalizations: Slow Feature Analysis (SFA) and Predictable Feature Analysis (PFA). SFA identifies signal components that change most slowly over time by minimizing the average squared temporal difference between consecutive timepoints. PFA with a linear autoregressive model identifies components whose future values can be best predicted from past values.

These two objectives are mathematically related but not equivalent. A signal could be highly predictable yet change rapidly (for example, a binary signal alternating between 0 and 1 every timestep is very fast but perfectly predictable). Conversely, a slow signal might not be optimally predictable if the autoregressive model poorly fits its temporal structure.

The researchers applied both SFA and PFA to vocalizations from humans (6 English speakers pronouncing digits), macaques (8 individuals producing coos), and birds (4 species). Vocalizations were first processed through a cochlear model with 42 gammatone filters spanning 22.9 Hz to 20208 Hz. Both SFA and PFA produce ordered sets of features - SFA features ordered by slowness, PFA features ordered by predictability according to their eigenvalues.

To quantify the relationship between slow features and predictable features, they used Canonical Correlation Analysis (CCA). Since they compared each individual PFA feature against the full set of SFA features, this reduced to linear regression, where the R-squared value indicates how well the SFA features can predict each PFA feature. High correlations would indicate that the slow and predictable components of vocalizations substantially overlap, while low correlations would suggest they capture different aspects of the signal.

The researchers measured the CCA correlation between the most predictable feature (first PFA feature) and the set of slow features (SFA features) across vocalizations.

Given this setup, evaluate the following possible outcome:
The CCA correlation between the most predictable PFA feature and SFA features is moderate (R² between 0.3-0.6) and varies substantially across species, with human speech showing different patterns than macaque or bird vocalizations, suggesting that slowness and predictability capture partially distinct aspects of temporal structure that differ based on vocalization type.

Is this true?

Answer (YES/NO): NO